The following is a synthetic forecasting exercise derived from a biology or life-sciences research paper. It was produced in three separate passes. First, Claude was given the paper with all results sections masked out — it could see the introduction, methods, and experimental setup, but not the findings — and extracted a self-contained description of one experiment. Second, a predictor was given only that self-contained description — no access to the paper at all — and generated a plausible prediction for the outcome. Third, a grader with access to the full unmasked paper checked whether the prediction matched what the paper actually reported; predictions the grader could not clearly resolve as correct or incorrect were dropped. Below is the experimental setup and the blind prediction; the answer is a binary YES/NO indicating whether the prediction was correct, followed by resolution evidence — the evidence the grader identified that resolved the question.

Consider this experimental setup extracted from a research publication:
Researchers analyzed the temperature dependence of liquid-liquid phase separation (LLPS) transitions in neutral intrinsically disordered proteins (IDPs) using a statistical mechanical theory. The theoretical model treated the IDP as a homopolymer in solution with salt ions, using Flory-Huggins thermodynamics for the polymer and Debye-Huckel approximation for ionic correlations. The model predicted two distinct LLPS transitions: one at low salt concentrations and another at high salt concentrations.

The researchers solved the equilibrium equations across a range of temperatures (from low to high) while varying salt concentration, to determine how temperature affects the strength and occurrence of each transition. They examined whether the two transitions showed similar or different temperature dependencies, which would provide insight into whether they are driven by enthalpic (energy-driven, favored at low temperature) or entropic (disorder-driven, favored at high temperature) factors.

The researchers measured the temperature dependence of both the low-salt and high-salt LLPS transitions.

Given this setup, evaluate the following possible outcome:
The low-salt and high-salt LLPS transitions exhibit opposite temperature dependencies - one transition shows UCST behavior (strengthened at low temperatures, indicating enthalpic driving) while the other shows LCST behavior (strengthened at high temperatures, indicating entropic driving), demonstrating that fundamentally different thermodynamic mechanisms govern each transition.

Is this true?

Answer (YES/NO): YES